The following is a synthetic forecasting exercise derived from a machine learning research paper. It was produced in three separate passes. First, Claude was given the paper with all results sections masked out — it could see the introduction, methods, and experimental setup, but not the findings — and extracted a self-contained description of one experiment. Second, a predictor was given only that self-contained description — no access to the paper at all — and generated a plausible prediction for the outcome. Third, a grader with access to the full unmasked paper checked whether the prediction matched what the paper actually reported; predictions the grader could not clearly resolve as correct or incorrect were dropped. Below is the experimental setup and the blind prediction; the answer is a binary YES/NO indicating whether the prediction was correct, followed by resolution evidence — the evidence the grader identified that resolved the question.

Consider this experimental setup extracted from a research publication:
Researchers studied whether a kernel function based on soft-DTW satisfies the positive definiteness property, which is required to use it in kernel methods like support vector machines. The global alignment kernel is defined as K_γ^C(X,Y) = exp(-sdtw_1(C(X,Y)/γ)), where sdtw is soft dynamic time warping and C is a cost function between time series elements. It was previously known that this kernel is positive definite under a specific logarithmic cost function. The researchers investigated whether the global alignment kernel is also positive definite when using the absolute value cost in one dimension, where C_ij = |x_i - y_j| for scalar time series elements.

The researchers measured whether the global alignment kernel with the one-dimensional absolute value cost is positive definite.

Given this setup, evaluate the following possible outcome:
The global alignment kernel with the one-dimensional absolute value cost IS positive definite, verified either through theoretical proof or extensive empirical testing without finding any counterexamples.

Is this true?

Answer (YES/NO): YES